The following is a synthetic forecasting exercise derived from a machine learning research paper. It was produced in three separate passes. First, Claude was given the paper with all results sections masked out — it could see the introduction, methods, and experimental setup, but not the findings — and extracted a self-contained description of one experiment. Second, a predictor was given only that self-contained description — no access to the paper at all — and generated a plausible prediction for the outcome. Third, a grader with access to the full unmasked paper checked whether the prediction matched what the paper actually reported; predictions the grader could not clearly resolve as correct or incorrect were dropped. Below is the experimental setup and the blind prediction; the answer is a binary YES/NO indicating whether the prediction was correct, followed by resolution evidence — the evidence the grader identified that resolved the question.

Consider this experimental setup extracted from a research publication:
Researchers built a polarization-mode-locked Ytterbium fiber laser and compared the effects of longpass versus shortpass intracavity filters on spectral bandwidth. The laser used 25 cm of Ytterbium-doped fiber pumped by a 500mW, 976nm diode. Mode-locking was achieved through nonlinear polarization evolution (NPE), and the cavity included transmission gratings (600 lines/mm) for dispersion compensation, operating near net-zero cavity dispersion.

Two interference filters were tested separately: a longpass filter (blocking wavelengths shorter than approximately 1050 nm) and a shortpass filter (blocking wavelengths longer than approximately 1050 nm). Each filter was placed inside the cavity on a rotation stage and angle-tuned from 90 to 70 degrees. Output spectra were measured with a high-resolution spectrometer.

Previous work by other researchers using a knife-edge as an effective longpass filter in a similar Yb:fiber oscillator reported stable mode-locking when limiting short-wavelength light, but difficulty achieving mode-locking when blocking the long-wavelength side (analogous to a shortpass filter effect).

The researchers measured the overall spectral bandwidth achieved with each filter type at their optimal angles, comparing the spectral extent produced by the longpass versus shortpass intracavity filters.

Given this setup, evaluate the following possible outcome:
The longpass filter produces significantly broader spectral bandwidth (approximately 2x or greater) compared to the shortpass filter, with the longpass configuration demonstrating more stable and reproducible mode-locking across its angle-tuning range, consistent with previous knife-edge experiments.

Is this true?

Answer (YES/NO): NO